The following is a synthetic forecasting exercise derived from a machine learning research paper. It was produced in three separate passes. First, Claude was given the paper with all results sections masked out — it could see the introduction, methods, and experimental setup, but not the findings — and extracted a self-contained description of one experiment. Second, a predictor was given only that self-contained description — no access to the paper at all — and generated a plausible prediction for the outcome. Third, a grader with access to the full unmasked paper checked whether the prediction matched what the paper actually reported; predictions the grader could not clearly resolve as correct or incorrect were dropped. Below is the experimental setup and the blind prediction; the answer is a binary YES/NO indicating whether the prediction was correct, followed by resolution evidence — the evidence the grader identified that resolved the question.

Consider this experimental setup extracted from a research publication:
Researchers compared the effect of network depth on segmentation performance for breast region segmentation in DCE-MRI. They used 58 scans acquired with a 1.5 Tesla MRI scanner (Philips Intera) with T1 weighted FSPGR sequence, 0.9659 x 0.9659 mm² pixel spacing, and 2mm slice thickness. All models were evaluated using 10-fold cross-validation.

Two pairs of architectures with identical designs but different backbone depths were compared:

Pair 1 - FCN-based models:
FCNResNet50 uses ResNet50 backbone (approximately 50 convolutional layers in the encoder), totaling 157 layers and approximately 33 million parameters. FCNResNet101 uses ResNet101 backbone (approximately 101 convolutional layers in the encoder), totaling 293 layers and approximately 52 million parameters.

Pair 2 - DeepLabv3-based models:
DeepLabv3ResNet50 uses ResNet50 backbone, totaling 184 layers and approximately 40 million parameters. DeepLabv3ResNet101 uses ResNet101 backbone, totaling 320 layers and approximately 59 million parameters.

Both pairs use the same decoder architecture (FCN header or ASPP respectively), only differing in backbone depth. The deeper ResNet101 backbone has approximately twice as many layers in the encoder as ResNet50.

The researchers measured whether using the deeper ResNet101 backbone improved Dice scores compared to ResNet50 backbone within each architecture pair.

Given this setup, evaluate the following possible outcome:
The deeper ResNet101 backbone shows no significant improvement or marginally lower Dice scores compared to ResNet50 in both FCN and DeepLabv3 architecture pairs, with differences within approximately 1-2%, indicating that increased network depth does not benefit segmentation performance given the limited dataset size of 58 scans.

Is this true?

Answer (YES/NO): NO